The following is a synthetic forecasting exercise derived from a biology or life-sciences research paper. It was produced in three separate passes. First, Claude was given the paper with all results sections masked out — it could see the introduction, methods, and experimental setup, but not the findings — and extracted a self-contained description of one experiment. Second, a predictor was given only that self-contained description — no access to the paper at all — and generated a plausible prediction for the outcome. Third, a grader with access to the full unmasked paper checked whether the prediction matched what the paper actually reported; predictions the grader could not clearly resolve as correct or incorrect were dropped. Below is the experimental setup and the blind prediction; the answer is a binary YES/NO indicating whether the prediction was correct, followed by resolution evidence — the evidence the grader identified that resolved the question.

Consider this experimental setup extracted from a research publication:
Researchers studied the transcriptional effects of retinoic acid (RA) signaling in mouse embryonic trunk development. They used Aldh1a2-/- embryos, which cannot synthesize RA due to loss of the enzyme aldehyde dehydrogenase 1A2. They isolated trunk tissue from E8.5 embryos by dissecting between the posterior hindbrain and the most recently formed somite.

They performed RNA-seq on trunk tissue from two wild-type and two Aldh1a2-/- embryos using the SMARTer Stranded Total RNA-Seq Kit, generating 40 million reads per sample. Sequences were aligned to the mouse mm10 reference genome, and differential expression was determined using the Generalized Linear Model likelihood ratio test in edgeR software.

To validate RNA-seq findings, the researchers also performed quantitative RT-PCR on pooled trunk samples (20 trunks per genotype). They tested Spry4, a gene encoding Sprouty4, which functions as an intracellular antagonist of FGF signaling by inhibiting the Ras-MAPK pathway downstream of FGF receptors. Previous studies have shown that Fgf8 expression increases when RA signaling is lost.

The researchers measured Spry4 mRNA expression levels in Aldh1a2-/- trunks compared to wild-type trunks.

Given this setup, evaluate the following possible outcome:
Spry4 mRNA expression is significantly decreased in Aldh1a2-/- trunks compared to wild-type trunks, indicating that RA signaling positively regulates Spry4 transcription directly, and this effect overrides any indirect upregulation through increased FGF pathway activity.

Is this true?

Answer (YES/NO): NO